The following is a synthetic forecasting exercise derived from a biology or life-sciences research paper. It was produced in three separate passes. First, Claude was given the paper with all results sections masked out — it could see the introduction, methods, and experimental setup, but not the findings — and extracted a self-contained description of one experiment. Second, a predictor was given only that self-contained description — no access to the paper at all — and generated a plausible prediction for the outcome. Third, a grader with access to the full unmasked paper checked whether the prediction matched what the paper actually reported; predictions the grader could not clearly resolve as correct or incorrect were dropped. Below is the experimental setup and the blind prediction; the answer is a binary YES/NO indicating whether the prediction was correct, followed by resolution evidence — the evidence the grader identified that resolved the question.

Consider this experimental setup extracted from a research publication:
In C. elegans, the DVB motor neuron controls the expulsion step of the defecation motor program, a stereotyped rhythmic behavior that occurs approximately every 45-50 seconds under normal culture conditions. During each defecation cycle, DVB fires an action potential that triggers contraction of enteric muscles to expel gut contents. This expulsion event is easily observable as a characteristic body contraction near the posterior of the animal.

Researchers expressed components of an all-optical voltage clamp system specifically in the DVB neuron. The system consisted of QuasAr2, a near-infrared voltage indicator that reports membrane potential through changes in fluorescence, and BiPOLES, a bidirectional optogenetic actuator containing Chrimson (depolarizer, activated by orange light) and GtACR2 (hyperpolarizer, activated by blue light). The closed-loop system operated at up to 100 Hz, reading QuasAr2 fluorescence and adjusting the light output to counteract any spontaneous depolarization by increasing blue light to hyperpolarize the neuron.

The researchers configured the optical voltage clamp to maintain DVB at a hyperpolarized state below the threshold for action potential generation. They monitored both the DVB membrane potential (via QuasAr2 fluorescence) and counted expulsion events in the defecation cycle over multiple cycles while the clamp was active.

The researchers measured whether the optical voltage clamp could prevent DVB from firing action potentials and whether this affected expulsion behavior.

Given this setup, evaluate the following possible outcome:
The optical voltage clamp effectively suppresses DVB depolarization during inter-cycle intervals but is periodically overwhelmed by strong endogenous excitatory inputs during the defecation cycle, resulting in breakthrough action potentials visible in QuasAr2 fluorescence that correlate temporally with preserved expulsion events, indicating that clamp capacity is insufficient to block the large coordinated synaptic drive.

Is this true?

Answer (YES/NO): NO